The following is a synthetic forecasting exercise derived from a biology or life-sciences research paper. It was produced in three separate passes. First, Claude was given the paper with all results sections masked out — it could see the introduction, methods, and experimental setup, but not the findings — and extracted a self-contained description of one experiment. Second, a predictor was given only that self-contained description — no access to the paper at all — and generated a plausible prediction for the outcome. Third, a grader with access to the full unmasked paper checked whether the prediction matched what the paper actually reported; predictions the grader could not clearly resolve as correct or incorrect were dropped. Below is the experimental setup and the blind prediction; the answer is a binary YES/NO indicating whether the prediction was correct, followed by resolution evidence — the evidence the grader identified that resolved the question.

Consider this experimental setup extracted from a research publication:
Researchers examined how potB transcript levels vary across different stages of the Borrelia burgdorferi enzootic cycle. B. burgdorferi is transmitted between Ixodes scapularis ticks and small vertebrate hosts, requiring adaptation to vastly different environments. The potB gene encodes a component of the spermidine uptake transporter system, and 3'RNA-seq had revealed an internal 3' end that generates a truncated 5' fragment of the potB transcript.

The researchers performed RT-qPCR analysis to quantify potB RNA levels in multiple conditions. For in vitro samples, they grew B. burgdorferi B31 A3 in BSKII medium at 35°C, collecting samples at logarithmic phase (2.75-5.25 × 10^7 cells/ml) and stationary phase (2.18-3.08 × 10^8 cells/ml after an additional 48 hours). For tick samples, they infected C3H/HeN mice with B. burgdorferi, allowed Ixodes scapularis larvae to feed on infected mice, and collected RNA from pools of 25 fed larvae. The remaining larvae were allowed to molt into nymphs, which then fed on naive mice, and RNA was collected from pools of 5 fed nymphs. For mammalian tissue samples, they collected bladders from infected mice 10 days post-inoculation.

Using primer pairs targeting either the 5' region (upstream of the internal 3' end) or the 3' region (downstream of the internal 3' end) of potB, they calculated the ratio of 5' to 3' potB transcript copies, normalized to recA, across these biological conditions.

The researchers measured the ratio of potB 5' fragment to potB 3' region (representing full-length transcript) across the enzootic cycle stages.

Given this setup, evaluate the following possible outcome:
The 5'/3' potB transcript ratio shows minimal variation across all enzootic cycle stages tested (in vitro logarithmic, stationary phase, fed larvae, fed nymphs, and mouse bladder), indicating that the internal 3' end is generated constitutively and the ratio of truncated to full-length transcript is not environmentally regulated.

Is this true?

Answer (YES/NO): NO